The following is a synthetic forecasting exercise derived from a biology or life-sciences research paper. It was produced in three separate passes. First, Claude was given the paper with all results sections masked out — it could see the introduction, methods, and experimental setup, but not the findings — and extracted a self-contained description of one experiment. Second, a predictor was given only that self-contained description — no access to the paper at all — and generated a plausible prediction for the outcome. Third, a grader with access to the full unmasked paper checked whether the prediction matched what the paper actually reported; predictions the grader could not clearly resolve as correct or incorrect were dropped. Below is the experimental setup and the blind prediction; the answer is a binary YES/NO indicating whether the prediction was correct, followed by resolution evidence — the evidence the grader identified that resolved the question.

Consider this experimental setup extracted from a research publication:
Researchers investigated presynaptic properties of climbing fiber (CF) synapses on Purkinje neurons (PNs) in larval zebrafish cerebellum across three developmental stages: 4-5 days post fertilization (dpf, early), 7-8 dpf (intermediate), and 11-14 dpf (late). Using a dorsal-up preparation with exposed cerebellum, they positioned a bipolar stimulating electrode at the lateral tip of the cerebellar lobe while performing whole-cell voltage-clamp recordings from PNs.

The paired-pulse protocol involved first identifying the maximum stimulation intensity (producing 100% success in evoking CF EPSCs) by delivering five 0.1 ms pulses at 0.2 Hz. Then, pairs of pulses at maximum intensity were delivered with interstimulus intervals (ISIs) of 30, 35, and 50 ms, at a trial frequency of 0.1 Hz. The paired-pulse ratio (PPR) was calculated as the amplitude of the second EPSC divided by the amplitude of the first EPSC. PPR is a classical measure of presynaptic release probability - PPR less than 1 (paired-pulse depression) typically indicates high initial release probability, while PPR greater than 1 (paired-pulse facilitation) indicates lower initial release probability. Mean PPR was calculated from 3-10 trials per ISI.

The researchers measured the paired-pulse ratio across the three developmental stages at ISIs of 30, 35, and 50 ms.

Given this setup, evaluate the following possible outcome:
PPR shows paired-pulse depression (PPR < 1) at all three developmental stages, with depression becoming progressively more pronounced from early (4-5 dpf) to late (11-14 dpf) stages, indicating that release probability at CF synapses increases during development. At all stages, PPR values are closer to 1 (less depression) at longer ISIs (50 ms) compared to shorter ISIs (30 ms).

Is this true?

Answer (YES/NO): NO